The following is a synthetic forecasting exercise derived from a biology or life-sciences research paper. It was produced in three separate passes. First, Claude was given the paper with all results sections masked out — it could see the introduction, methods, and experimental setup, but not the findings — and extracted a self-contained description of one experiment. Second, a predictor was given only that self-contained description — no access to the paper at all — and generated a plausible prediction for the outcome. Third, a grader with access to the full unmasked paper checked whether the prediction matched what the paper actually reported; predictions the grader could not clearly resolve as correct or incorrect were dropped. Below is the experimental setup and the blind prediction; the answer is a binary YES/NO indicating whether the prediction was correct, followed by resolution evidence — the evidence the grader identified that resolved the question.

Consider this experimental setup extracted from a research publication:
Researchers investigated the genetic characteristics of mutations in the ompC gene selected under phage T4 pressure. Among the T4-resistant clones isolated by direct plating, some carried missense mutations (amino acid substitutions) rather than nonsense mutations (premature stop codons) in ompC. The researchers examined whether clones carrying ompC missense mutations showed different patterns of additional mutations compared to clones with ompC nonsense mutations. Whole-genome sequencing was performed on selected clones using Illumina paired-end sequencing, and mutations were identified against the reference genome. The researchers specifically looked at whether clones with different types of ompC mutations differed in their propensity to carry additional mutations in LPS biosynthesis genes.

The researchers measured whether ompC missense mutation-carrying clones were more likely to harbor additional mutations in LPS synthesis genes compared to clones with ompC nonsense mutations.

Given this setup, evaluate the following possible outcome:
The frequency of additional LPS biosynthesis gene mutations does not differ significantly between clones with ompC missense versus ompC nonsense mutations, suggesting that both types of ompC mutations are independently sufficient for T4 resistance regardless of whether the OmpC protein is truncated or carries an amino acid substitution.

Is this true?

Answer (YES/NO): NO